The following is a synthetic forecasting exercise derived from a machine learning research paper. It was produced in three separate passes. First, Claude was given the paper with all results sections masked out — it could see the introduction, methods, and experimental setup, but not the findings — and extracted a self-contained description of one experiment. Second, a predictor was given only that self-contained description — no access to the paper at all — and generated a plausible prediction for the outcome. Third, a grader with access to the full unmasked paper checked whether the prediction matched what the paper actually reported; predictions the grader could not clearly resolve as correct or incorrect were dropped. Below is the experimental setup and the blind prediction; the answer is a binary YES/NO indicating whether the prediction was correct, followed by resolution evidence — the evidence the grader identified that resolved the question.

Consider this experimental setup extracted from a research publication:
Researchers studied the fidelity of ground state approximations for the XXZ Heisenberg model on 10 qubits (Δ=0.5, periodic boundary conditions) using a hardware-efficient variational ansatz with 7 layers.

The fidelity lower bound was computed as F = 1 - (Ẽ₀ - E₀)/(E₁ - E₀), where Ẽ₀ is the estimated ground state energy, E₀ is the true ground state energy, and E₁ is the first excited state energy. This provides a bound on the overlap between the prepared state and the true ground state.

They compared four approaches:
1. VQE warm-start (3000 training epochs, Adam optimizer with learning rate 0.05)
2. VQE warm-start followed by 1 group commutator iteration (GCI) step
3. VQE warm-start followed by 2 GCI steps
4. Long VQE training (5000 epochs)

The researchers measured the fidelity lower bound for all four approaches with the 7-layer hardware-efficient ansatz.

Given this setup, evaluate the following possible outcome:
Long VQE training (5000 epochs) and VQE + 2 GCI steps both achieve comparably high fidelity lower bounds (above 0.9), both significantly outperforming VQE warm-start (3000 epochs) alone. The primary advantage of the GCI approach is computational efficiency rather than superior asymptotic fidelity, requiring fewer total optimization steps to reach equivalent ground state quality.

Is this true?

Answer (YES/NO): NO